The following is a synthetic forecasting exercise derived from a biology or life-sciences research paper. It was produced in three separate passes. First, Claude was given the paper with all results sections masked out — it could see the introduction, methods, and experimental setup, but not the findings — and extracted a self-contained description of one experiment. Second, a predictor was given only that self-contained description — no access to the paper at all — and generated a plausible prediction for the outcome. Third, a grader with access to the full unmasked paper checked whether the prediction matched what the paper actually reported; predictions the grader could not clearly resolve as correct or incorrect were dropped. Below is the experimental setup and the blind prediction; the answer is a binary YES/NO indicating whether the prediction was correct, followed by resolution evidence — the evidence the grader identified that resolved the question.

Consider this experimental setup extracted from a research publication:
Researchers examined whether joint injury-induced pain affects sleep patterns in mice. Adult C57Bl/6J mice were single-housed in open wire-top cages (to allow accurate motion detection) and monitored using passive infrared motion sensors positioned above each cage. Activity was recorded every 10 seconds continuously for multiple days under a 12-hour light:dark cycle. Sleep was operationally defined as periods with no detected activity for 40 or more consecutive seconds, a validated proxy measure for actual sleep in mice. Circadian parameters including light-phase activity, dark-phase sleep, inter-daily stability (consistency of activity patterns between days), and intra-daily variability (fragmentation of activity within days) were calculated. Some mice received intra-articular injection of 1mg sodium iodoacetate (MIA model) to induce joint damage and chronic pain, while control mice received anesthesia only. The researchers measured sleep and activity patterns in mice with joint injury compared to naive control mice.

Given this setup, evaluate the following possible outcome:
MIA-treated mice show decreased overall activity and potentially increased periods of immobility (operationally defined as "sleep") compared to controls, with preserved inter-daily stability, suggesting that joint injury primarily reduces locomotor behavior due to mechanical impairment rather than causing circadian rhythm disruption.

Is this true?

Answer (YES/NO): NO